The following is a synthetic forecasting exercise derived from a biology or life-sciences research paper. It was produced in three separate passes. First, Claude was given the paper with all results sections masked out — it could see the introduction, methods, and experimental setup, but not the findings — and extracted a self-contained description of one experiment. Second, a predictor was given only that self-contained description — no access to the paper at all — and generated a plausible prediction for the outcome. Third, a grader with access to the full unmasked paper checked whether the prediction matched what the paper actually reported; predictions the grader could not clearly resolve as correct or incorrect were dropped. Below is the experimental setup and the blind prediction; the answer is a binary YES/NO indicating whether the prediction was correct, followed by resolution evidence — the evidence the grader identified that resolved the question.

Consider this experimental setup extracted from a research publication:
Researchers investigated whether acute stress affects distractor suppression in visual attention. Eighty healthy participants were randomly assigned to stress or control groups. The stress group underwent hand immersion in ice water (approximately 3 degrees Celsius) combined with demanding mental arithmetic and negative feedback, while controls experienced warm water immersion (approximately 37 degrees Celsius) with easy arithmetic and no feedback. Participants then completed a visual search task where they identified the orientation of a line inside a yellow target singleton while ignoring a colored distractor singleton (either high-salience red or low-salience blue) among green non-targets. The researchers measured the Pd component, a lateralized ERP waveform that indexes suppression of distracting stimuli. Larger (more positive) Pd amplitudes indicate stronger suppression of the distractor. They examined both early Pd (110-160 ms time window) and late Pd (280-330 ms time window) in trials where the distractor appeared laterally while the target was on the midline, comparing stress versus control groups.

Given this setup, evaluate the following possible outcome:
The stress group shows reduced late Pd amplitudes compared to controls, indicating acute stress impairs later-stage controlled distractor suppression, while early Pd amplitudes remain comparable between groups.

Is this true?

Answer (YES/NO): NO